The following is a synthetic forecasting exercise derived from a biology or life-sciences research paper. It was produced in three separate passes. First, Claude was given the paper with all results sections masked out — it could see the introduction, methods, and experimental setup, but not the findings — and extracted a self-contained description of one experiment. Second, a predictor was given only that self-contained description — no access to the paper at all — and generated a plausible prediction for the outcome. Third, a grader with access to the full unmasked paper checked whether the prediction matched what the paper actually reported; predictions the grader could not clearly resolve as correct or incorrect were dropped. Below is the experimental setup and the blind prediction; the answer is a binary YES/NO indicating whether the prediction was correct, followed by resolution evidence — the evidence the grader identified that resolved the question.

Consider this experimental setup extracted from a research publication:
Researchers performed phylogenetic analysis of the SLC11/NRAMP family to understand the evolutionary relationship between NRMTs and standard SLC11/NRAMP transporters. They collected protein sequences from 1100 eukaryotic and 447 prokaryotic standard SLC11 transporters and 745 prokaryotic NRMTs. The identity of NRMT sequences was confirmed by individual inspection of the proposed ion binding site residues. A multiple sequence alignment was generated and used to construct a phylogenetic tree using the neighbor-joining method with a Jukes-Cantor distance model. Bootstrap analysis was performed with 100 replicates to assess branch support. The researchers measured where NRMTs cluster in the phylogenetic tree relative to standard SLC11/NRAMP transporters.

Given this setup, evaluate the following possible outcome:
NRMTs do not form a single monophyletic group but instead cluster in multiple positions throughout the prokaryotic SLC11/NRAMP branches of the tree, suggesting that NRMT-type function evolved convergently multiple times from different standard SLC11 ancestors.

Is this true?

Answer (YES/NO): NO